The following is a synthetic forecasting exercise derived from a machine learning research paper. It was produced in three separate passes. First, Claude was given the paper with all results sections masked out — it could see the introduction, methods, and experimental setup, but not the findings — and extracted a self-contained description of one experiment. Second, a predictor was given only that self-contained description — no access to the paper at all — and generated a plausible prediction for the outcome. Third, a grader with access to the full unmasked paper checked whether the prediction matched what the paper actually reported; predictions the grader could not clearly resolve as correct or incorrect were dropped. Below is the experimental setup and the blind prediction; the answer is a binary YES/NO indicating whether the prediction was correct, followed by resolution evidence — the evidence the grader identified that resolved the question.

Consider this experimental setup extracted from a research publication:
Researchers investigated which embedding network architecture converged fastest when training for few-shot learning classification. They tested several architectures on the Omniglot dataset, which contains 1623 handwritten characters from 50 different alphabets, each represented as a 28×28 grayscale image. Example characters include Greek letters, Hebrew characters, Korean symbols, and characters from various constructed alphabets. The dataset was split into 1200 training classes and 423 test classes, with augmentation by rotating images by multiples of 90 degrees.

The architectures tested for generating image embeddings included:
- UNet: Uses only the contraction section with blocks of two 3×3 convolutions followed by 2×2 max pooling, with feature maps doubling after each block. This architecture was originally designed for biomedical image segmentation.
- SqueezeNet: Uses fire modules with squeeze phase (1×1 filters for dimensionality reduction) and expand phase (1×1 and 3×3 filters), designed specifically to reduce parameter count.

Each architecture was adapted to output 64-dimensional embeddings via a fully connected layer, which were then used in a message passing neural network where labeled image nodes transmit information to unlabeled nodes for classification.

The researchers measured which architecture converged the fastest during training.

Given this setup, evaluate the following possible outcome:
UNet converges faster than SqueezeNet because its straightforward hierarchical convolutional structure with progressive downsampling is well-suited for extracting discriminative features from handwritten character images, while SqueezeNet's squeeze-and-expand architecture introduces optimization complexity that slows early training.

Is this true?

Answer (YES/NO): YES